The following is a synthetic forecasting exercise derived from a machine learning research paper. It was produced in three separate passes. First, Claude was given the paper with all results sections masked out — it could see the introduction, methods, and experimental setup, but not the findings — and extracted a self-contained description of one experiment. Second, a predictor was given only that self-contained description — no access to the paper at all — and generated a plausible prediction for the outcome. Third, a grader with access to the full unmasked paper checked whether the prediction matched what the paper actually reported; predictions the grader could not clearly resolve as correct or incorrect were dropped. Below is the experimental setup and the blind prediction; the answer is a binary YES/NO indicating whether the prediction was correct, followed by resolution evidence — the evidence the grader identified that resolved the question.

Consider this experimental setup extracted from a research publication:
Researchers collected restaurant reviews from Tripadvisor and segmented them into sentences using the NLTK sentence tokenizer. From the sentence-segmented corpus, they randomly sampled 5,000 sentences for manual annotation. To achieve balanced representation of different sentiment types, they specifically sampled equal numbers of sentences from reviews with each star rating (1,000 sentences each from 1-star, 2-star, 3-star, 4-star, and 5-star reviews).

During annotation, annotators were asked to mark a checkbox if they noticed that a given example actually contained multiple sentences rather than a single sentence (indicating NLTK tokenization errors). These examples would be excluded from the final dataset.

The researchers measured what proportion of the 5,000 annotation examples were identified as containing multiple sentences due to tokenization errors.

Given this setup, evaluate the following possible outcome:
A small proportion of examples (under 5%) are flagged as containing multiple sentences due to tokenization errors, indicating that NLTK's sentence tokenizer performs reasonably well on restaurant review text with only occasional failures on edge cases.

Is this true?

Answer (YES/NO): NO